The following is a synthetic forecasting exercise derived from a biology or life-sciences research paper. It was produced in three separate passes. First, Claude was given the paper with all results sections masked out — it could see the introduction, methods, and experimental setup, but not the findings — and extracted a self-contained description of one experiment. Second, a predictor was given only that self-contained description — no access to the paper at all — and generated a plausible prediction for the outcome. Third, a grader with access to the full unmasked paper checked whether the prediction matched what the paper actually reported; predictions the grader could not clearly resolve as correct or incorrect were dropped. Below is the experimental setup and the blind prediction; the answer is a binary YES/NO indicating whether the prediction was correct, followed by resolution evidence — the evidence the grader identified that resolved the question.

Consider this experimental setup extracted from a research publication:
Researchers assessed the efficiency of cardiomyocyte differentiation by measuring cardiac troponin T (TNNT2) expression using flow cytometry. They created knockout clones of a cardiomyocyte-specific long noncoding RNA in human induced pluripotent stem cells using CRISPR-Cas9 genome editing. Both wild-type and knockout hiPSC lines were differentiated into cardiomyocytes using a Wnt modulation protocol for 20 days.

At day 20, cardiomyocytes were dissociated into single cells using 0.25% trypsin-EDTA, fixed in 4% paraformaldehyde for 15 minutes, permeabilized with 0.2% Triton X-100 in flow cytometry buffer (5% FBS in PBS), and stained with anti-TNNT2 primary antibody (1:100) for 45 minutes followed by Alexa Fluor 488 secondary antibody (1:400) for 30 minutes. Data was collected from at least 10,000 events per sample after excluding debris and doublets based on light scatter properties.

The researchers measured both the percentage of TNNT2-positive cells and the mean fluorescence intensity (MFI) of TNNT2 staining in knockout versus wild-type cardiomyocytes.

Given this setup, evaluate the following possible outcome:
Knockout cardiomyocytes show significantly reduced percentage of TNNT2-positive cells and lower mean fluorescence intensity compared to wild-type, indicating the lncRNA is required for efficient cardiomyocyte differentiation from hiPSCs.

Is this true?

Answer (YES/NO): YES